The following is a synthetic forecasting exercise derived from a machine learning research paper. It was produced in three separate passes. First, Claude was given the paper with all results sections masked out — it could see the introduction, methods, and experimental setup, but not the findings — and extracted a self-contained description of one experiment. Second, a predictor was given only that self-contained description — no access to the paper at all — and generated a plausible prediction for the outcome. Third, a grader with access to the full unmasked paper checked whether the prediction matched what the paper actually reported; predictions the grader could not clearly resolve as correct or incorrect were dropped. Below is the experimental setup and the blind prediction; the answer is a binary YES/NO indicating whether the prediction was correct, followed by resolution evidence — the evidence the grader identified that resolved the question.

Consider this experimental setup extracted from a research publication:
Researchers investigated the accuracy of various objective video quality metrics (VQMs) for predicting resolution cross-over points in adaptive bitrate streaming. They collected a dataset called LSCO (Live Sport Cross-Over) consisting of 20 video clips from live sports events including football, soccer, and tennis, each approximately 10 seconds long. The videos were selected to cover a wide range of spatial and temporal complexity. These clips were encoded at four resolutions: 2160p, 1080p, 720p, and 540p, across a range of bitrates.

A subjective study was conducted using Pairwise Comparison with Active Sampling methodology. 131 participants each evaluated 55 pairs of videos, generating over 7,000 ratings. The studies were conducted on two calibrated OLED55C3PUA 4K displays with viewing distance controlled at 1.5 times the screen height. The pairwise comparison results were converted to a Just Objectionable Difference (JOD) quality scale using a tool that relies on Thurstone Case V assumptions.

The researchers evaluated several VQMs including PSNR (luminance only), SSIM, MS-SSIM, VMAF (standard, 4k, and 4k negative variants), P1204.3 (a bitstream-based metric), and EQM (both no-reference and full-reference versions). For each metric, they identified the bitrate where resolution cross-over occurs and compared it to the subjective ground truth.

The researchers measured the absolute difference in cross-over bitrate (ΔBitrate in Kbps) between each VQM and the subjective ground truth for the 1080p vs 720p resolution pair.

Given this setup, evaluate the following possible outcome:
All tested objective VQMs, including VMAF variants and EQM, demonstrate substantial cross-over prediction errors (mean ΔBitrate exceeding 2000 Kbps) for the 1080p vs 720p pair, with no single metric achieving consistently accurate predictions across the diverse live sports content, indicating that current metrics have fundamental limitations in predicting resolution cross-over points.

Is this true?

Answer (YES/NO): NO